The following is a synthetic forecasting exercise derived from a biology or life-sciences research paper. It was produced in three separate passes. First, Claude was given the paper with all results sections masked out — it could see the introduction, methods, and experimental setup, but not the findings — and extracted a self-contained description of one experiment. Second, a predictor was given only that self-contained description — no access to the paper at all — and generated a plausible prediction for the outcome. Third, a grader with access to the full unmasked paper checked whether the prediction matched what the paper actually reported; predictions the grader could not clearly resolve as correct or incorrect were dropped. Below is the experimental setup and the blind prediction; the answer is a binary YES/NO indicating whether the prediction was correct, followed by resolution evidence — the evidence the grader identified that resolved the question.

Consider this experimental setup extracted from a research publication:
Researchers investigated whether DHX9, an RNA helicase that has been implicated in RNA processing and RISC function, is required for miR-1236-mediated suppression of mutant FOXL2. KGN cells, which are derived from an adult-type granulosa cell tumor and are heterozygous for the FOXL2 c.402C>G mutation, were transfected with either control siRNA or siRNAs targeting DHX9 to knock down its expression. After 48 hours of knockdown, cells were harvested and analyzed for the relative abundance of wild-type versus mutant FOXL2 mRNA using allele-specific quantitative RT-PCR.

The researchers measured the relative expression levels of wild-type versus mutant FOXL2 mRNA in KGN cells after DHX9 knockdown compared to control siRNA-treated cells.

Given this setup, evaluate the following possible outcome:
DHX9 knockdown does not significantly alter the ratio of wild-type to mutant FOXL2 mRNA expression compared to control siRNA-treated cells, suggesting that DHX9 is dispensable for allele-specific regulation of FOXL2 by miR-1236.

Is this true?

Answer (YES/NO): NO